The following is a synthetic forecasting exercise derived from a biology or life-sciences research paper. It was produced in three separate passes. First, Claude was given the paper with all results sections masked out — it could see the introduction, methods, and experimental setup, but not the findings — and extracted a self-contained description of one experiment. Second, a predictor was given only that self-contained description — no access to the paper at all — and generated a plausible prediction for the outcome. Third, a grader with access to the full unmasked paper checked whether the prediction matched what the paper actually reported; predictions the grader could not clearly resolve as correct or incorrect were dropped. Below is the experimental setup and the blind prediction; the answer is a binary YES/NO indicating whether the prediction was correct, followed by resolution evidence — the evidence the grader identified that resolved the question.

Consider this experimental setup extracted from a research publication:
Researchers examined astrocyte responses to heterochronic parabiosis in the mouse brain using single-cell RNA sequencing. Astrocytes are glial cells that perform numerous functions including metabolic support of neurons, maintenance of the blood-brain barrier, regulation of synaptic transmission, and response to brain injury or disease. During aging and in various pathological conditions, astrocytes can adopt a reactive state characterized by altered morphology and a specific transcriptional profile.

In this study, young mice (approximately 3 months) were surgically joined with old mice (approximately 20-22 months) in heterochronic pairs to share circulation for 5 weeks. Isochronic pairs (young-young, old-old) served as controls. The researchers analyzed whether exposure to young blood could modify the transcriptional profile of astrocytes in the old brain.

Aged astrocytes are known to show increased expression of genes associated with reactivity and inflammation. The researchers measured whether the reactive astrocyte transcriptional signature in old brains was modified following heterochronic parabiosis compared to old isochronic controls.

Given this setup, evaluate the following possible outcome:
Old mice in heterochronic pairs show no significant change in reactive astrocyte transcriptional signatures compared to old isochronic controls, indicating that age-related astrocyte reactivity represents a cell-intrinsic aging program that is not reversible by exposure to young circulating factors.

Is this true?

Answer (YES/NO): NO